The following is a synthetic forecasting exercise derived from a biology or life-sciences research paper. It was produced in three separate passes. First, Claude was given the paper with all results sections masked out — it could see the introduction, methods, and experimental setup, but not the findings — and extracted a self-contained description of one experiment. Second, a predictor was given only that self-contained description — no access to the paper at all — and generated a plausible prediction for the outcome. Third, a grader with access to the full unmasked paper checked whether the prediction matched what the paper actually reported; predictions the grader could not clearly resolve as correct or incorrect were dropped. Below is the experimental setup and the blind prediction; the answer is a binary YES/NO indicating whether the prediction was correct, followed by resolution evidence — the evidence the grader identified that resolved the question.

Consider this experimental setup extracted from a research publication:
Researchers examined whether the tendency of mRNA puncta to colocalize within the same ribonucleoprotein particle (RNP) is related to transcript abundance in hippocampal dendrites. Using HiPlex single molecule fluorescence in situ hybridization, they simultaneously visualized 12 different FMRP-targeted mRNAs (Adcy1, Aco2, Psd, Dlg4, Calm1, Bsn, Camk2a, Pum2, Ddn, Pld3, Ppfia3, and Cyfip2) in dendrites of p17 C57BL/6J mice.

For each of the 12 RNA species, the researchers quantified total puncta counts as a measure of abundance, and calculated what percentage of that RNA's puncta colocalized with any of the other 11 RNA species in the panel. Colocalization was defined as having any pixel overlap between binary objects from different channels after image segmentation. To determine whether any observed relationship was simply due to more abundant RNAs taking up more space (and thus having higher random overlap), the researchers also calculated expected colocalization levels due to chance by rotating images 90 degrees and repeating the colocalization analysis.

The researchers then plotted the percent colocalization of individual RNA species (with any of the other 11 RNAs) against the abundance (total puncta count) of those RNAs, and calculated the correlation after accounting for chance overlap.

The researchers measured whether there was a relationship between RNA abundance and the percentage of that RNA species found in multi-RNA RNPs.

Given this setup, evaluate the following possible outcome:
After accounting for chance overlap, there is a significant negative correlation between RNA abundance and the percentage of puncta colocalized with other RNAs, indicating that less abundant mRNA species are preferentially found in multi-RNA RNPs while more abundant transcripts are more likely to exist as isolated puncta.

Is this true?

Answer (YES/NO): NO